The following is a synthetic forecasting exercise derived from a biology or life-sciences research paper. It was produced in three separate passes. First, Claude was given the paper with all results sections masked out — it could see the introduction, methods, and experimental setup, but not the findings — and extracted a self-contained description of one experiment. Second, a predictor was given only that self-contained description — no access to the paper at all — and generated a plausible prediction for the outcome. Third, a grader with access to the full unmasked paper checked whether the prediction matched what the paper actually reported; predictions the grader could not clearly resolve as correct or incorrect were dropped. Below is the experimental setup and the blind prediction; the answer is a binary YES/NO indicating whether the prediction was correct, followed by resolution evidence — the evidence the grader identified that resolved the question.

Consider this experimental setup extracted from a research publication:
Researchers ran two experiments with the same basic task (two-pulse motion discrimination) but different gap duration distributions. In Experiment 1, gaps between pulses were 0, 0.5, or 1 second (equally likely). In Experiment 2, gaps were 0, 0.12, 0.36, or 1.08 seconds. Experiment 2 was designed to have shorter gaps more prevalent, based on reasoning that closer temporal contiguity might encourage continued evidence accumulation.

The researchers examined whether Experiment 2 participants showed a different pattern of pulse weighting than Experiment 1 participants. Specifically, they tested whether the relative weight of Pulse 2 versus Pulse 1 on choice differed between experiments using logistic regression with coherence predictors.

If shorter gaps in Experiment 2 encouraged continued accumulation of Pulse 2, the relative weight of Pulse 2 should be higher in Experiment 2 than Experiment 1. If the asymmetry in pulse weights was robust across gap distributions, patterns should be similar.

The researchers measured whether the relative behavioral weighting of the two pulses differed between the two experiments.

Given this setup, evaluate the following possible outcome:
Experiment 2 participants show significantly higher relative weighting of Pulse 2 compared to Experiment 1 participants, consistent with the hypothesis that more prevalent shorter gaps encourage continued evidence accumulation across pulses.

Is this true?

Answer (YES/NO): NO